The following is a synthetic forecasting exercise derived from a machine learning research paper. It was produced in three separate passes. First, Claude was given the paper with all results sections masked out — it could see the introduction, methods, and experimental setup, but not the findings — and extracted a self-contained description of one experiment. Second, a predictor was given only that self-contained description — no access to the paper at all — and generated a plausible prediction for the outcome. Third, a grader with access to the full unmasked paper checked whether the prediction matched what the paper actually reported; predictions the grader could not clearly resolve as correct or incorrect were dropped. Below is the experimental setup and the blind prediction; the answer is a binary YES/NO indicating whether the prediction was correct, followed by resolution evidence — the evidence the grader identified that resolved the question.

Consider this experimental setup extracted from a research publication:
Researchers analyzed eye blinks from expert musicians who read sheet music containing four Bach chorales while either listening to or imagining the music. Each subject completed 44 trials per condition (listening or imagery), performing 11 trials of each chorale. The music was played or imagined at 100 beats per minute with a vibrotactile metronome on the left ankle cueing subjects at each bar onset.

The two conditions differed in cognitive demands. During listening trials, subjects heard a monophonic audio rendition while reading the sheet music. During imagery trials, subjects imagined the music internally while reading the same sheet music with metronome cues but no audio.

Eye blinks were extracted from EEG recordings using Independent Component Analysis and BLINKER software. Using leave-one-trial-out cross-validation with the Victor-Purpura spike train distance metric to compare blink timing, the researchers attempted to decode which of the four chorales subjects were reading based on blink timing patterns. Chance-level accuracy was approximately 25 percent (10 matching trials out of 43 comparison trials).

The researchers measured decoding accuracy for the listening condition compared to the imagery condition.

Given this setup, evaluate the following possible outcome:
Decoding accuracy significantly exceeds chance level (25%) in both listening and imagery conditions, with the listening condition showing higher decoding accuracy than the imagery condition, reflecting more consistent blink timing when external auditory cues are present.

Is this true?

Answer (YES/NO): NO